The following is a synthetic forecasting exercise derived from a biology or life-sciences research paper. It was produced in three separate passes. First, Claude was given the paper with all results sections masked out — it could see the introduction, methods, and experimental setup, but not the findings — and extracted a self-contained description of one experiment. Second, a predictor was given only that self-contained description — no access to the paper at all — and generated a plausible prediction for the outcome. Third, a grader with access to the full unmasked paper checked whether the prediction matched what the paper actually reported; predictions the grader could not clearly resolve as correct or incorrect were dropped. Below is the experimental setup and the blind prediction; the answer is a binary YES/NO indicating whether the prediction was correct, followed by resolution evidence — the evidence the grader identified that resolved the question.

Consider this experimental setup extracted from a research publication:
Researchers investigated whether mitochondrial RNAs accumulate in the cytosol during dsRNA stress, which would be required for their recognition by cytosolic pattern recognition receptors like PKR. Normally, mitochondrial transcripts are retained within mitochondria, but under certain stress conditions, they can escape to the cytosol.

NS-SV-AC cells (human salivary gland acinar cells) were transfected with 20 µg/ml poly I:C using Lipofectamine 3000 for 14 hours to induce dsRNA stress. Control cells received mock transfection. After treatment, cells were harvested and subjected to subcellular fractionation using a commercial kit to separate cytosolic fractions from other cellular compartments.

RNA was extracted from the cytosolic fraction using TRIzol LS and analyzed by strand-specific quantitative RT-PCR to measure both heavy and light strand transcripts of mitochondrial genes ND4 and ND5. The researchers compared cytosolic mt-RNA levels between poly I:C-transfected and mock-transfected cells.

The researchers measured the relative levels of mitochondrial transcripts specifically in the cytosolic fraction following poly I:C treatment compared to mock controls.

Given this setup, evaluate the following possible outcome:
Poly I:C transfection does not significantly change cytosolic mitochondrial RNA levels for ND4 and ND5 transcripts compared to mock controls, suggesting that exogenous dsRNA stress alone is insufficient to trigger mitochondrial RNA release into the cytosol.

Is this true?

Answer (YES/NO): NO